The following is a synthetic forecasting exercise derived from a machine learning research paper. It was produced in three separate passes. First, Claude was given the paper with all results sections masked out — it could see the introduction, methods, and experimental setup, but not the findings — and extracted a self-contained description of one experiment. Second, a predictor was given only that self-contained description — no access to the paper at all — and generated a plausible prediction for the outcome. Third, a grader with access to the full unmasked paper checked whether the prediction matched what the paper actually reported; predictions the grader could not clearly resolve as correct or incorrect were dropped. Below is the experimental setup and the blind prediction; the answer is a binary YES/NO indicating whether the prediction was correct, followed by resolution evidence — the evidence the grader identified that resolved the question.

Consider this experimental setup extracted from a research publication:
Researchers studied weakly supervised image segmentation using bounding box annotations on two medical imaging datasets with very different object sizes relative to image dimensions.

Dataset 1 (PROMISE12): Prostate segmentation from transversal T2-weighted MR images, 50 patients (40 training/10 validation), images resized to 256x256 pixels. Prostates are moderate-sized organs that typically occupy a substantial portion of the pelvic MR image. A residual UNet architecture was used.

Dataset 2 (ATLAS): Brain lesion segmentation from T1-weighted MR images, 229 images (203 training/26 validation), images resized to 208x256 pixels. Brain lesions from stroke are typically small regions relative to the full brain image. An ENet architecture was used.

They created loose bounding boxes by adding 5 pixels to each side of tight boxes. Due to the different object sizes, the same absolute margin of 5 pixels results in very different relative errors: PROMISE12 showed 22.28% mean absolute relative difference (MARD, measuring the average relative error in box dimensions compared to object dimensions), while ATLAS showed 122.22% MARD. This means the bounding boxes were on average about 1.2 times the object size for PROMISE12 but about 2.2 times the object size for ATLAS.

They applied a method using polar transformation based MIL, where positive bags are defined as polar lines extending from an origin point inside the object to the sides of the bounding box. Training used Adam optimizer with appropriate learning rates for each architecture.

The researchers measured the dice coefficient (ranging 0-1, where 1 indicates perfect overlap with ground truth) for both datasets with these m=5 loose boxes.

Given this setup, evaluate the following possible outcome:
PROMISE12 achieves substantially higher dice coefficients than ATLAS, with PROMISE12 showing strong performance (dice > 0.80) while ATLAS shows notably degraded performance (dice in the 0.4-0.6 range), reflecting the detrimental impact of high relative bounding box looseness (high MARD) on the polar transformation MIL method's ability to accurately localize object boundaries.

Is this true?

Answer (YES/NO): YES